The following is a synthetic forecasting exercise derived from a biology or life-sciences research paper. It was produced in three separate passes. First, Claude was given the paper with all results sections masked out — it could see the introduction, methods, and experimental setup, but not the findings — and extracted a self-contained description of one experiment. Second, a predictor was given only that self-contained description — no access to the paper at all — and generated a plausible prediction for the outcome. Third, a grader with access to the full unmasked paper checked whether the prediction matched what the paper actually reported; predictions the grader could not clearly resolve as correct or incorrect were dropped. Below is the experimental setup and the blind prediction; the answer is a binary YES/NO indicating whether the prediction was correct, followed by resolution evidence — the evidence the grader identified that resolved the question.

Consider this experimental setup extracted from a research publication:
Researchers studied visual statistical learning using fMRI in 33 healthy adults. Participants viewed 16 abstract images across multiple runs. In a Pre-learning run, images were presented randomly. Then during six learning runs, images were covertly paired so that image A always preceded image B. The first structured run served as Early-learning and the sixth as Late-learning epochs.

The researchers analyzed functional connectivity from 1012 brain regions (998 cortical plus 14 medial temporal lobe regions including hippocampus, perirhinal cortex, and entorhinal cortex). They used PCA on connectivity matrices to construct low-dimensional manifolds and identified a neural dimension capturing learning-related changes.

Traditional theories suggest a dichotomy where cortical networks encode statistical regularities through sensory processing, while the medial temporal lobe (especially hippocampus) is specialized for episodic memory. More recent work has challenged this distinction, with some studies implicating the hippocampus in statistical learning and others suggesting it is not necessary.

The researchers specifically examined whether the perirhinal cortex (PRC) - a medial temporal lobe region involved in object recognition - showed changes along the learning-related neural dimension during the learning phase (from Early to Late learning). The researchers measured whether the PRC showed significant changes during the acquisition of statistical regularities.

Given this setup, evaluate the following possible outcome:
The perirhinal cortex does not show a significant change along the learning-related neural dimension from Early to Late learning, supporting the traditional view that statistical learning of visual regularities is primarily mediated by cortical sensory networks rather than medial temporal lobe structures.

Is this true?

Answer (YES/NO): YES